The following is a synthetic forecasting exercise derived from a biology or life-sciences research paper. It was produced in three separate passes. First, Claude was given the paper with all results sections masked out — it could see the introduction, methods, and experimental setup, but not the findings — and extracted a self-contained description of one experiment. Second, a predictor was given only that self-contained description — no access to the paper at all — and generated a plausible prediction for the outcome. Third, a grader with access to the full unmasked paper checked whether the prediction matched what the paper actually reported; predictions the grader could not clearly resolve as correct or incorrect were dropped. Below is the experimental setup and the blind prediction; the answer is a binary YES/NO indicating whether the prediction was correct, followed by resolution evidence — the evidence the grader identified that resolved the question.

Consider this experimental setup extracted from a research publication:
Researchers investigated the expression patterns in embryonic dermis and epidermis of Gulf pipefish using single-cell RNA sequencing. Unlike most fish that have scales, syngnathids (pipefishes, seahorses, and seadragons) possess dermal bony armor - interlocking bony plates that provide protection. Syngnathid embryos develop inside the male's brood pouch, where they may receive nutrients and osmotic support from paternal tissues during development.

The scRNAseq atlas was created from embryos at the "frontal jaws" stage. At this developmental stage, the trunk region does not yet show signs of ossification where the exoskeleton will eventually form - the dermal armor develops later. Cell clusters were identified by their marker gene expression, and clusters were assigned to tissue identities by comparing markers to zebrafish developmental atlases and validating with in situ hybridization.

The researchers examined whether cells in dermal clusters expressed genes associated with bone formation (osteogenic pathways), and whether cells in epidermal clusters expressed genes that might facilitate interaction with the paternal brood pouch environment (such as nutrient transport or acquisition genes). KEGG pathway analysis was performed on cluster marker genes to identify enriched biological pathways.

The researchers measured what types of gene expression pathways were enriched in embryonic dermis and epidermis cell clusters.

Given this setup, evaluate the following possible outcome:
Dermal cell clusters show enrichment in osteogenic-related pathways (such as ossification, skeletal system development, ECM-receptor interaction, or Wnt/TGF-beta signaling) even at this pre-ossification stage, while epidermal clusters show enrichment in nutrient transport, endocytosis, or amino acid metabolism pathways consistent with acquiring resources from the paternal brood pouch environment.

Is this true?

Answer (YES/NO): YES